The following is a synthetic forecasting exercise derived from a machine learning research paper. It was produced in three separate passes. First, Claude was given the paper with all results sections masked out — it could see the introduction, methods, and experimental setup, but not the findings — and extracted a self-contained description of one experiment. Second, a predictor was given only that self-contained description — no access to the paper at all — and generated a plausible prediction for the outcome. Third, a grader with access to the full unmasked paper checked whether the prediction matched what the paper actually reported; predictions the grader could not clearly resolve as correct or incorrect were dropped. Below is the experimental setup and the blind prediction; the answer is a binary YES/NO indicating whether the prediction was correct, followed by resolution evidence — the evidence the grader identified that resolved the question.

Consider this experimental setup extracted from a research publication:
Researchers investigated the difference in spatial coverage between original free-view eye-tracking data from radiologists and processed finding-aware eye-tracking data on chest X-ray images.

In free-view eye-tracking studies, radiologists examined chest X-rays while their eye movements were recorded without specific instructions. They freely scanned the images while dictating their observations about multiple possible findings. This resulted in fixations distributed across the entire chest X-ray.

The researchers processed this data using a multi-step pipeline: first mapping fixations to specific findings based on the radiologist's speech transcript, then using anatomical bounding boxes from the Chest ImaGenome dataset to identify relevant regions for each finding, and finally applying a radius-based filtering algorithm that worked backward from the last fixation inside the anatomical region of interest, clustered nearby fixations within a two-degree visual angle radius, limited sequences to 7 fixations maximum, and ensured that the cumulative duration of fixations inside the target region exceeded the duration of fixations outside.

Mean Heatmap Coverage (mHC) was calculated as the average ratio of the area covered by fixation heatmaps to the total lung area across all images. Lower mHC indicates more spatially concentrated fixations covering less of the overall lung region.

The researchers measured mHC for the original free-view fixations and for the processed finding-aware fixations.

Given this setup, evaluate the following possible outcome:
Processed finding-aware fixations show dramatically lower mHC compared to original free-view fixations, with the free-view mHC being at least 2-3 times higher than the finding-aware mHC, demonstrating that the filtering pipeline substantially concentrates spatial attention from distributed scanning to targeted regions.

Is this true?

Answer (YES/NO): YES